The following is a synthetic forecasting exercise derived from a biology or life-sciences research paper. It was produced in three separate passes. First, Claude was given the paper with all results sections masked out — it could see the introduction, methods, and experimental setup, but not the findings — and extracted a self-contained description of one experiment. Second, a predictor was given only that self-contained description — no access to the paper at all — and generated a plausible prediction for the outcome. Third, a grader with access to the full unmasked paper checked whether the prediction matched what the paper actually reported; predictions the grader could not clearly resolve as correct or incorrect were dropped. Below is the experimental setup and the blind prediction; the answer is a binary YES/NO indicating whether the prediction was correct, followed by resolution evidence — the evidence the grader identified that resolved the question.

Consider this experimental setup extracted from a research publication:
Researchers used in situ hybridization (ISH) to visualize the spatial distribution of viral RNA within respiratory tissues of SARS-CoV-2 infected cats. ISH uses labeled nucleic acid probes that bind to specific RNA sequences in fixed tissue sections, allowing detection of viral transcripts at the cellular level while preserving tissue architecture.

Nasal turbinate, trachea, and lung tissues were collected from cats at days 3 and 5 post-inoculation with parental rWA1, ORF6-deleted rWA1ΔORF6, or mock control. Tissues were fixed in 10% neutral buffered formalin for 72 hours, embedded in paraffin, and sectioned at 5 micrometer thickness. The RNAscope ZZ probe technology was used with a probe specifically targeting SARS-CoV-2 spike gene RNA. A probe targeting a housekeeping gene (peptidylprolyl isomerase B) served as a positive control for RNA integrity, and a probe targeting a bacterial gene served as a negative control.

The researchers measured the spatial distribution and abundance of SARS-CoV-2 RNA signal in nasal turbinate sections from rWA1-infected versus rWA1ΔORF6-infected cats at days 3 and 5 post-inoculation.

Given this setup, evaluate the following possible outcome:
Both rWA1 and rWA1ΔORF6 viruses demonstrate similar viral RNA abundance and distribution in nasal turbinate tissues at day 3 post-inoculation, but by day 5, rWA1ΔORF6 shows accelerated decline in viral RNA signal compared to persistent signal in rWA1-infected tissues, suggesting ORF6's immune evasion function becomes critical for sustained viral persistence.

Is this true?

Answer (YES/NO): NO